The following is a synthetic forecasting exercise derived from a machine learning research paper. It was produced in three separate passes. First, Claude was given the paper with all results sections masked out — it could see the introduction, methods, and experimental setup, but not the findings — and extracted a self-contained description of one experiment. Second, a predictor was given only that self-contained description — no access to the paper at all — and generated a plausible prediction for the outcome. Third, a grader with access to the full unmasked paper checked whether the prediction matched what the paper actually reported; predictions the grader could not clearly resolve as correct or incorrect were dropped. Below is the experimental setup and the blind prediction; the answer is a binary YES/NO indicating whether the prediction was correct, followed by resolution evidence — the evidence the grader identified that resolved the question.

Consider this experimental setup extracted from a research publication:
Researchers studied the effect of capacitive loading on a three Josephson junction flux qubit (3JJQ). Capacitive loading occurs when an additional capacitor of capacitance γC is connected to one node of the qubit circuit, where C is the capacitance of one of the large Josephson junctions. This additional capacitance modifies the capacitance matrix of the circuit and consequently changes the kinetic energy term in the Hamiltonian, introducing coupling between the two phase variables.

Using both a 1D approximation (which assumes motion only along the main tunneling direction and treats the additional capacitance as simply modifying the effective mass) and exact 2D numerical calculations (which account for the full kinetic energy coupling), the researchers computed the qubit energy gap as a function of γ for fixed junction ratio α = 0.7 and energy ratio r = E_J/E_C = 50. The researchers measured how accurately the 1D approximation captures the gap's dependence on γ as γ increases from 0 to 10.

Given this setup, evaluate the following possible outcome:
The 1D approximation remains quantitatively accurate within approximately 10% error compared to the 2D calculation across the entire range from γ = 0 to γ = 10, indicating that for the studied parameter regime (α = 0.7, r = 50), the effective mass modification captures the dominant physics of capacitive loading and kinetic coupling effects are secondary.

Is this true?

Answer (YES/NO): NO